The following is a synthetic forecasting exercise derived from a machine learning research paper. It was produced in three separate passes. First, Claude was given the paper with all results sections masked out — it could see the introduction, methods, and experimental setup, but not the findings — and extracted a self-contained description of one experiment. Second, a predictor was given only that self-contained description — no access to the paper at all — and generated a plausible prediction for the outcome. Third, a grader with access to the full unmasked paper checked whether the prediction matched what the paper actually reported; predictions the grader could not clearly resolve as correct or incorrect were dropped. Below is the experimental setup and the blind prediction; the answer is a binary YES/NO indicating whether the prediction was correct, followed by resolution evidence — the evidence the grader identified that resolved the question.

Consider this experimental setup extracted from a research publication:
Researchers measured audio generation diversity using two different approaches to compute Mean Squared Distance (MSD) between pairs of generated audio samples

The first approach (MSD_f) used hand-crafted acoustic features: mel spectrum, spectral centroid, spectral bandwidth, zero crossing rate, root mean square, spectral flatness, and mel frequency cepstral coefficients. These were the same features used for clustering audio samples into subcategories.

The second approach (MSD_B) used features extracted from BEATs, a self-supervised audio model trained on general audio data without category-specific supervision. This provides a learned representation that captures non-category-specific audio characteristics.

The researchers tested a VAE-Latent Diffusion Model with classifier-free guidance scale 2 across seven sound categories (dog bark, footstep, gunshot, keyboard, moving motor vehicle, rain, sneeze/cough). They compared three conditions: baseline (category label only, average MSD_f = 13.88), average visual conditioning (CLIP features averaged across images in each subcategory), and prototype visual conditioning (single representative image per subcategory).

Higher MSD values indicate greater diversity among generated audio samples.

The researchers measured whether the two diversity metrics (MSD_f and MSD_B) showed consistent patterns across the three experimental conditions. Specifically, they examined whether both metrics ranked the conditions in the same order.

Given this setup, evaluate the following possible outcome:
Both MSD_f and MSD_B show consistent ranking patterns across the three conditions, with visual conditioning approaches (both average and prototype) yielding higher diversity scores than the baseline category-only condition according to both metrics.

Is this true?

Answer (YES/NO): YES